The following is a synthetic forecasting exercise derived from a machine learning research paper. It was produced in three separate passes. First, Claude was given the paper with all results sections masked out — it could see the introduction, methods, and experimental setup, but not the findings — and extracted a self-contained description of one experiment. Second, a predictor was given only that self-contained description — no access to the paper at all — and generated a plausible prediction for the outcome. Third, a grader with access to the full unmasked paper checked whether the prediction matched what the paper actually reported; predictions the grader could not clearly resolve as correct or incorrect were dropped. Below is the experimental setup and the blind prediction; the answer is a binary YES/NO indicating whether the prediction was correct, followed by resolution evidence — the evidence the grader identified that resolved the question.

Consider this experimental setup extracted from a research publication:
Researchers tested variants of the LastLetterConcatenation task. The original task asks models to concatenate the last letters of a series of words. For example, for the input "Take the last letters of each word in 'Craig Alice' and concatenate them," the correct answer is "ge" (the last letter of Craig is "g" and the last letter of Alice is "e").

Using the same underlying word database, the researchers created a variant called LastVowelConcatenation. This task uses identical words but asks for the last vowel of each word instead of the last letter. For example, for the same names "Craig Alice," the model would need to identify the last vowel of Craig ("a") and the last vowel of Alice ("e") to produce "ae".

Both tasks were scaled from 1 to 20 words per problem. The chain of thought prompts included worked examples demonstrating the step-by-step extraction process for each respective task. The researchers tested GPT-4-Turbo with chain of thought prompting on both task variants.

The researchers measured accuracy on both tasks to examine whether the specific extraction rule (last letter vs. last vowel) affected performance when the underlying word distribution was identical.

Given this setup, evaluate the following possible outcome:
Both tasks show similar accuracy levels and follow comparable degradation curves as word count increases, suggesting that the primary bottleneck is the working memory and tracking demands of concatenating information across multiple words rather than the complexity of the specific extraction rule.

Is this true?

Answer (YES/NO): NO